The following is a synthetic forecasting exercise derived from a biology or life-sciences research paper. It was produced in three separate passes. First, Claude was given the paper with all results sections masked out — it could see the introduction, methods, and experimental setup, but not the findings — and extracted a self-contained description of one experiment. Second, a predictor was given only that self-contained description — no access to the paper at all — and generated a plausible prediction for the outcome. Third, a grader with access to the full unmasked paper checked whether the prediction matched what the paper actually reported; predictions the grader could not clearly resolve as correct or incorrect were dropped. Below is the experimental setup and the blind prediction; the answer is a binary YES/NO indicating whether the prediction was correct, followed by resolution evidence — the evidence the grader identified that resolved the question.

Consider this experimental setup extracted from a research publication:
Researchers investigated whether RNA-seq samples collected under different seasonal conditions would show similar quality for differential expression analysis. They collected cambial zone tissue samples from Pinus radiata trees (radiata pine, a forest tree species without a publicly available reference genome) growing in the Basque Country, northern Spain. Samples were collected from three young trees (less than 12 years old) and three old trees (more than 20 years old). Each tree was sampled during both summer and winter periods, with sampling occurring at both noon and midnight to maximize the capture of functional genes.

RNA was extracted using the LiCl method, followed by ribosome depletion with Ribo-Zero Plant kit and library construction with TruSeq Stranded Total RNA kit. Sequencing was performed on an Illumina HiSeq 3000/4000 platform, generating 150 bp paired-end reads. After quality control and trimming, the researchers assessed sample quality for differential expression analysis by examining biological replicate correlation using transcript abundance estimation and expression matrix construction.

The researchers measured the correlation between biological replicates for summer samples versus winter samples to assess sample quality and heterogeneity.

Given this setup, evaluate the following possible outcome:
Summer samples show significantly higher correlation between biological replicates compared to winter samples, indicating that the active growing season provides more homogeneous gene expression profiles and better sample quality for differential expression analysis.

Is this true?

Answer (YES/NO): NO